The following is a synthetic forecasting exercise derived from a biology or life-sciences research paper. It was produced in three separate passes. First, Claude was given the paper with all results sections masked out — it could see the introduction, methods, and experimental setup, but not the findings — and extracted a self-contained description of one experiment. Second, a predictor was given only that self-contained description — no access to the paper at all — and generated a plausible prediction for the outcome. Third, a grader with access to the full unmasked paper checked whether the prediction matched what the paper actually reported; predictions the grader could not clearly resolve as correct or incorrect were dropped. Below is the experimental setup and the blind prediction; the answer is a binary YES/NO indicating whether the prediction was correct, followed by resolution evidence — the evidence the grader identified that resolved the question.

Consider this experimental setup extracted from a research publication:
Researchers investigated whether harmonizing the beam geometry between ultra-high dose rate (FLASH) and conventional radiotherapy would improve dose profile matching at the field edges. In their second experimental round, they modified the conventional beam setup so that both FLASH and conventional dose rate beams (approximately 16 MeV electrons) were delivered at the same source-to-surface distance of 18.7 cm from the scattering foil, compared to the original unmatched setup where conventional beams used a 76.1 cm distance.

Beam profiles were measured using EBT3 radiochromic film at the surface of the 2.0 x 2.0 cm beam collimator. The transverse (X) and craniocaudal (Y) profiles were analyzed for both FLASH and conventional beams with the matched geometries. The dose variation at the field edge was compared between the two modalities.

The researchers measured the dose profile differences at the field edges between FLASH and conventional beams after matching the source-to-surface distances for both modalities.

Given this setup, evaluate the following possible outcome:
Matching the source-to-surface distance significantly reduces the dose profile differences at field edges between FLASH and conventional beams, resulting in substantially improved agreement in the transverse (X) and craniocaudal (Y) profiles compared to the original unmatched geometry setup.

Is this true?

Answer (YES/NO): YES